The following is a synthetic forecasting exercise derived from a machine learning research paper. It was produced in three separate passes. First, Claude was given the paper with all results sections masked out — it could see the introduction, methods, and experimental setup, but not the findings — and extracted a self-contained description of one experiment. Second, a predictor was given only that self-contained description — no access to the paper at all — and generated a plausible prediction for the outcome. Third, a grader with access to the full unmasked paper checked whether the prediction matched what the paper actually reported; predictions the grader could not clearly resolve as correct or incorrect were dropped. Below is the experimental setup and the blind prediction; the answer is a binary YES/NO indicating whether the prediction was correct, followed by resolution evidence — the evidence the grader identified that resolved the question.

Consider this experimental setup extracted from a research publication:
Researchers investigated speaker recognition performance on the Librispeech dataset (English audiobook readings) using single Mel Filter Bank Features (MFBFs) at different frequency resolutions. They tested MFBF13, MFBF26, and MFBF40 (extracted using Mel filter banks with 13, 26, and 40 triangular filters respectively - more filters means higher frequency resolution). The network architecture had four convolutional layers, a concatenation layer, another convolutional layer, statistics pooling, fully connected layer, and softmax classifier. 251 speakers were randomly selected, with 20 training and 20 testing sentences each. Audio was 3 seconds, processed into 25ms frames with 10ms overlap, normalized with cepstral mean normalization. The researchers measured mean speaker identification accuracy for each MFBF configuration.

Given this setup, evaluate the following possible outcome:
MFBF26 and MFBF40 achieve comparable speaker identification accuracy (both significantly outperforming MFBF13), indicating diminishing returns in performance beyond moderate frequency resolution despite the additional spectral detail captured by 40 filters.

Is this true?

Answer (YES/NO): NO